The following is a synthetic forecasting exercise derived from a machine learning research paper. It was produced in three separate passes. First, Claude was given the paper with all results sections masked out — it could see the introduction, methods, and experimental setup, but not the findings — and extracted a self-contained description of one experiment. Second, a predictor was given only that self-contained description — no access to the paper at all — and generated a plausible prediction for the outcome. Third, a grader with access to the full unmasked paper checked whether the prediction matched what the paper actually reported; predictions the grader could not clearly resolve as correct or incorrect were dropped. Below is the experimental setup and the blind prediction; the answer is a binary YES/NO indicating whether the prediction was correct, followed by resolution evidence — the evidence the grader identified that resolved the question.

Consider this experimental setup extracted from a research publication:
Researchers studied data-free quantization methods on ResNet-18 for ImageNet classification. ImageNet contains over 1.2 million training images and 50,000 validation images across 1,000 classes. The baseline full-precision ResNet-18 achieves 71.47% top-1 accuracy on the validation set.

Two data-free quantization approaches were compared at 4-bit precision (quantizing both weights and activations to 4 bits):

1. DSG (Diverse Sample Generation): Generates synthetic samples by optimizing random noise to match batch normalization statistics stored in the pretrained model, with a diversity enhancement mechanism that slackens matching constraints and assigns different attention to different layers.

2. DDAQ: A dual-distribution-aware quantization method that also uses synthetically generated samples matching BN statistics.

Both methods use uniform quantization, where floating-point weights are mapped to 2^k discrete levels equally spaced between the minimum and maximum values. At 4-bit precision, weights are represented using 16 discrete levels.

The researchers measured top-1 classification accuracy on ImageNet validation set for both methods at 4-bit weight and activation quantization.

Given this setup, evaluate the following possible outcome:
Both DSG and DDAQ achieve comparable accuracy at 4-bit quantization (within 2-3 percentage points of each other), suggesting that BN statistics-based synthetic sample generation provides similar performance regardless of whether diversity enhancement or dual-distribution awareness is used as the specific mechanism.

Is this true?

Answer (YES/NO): NO